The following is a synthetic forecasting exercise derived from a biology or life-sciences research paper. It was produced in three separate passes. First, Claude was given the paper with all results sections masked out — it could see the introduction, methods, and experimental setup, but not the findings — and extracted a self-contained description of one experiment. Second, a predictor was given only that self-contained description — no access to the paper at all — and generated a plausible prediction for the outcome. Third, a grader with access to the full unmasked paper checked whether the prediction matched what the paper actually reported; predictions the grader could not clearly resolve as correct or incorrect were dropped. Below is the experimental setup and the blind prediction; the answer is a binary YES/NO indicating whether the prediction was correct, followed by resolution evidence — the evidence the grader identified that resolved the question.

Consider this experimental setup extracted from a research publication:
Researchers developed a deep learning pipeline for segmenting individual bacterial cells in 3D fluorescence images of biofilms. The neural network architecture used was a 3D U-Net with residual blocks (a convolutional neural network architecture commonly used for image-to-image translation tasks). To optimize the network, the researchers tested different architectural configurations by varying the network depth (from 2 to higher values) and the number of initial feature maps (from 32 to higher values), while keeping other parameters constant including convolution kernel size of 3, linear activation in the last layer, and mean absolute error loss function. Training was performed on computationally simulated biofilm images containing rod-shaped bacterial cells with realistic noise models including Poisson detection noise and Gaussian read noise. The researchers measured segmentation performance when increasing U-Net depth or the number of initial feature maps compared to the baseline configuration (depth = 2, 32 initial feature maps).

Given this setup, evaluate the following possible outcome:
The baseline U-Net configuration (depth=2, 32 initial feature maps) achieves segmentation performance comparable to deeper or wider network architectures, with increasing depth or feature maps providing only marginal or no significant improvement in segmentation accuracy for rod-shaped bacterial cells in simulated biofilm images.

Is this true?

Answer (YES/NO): YES